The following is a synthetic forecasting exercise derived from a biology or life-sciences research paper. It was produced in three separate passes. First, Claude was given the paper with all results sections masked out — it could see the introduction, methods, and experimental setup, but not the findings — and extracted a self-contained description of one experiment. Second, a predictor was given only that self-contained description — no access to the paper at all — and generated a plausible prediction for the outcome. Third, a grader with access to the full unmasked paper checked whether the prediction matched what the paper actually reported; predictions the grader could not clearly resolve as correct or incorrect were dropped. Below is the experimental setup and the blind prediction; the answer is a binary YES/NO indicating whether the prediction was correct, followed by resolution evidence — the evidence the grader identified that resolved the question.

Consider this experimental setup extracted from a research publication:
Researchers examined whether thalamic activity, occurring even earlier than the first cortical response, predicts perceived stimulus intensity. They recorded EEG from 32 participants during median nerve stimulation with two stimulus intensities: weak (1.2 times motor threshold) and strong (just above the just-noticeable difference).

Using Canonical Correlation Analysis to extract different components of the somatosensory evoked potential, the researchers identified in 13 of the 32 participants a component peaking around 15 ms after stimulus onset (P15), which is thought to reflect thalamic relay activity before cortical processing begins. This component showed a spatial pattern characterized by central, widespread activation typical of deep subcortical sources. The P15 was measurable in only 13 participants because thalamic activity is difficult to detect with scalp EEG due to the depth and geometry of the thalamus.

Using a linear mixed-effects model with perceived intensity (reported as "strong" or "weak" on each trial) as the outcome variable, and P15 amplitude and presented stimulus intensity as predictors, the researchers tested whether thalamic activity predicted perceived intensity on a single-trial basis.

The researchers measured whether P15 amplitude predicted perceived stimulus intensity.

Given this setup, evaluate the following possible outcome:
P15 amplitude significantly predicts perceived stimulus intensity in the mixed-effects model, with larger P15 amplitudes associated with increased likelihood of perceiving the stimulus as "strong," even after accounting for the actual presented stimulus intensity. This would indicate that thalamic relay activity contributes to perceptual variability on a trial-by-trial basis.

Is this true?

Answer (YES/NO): NO